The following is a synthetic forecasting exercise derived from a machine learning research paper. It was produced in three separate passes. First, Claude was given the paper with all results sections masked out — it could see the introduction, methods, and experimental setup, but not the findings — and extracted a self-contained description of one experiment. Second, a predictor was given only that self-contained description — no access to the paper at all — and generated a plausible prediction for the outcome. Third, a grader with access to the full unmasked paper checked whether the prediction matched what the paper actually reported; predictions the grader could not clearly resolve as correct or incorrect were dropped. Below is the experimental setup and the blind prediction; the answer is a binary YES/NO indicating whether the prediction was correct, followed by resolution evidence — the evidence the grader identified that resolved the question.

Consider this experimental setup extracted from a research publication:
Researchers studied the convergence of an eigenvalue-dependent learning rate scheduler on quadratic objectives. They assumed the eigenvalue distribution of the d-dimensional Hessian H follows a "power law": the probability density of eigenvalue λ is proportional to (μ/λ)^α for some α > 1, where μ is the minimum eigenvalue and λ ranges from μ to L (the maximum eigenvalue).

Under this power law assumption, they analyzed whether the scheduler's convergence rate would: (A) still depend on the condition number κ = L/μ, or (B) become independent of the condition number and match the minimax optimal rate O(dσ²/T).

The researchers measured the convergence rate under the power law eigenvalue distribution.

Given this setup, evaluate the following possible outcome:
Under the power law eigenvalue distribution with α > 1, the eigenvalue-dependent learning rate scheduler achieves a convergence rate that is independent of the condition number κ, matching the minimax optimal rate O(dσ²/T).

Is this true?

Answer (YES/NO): YES